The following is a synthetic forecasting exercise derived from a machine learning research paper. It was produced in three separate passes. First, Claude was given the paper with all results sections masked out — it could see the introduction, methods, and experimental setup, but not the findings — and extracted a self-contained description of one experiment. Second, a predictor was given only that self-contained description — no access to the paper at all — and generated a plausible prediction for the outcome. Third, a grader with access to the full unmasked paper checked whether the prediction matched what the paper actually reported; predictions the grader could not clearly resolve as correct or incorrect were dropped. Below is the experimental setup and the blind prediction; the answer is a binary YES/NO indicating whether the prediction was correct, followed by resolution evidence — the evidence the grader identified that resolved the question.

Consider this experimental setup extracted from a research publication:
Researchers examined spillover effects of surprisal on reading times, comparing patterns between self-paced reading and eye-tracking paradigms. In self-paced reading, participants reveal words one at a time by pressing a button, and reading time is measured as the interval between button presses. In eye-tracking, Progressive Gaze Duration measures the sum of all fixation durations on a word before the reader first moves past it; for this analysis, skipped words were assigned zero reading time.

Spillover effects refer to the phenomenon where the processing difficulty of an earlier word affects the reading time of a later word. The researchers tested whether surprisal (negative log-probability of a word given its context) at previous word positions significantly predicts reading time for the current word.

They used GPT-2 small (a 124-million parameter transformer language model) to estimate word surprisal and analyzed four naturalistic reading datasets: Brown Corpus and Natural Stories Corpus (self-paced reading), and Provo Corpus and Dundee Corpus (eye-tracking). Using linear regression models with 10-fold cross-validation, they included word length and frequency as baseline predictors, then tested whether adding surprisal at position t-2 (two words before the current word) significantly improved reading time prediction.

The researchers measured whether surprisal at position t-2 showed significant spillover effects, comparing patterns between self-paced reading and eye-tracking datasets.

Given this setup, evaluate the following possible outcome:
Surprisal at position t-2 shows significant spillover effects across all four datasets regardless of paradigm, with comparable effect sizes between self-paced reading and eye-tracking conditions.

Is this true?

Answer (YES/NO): NO